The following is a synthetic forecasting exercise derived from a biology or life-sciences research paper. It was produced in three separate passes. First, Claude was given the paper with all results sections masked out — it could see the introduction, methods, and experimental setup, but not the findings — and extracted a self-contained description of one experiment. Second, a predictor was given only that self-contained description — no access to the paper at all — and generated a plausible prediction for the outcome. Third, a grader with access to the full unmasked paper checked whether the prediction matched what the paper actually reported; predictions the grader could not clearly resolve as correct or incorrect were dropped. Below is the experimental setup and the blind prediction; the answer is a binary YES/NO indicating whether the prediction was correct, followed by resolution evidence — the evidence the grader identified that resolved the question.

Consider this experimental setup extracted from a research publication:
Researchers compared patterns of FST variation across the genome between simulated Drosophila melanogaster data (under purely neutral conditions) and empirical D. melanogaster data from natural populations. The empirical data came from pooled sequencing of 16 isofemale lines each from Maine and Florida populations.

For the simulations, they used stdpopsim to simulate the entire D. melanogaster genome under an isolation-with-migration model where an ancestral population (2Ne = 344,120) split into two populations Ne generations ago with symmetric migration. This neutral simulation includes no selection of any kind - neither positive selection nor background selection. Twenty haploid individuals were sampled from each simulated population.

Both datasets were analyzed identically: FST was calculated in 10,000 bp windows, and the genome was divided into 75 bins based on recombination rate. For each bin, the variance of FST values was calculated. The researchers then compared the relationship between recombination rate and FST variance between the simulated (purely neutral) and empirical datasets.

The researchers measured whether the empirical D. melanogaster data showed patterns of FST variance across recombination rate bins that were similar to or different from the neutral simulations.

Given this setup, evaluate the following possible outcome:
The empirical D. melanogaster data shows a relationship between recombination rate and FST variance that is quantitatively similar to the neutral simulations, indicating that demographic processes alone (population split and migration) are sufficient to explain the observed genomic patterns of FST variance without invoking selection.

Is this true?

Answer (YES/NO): NO